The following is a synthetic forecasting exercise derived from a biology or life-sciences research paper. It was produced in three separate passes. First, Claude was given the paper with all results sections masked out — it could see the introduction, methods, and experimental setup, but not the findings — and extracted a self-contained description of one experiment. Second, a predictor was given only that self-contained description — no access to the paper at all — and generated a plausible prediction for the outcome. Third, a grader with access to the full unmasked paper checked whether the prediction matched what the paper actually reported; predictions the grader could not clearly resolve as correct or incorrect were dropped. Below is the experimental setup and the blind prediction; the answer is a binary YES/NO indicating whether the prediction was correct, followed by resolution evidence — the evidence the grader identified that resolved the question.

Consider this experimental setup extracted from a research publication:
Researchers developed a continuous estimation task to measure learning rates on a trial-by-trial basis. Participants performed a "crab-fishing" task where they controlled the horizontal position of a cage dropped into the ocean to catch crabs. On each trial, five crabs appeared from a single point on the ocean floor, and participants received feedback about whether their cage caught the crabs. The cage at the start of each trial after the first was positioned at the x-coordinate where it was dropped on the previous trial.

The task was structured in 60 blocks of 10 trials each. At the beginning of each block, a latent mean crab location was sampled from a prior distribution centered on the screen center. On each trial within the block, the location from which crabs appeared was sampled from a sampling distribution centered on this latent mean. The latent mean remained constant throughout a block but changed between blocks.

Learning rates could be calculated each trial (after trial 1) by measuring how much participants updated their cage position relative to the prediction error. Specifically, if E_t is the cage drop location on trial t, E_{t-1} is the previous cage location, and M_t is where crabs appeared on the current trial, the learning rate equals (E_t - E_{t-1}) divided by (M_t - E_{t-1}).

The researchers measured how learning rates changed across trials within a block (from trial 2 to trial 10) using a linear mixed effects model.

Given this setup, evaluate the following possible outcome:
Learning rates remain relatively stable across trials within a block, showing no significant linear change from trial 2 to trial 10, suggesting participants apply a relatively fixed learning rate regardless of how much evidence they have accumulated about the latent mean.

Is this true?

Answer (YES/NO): NO